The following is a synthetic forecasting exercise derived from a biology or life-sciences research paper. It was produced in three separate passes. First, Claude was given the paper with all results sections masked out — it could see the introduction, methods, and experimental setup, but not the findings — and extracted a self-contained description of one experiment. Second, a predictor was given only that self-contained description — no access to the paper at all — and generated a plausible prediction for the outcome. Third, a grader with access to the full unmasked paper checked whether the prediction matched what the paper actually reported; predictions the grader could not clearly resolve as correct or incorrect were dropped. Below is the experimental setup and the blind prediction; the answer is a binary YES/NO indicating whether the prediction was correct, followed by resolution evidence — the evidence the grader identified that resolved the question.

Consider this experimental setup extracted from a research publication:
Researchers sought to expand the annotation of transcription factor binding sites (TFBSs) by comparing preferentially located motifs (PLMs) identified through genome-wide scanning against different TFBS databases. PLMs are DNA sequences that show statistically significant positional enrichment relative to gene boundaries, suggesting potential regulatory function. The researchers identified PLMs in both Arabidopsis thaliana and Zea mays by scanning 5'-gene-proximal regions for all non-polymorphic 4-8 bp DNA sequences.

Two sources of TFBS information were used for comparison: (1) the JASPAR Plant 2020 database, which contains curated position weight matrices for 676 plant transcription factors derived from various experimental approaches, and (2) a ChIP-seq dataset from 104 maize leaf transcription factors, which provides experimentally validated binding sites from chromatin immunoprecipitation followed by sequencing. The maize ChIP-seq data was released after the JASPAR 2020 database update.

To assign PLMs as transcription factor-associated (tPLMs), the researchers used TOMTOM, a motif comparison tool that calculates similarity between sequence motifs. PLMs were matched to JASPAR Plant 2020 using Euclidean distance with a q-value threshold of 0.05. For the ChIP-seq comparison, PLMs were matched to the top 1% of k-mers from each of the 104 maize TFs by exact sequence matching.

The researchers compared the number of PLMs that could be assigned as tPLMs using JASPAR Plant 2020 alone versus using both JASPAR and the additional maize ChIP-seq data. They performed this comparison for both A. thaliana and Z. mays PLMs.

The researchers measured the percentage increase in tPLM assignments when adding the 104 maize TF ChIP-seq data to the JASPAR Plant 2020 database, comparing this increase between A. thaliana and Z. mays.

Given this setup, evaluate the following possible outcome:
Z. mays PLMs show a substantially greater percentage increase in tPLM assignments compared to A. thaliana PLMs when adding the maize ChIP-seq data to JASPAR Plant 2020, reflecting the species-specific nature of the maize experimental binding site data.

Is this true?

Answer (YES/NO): YES